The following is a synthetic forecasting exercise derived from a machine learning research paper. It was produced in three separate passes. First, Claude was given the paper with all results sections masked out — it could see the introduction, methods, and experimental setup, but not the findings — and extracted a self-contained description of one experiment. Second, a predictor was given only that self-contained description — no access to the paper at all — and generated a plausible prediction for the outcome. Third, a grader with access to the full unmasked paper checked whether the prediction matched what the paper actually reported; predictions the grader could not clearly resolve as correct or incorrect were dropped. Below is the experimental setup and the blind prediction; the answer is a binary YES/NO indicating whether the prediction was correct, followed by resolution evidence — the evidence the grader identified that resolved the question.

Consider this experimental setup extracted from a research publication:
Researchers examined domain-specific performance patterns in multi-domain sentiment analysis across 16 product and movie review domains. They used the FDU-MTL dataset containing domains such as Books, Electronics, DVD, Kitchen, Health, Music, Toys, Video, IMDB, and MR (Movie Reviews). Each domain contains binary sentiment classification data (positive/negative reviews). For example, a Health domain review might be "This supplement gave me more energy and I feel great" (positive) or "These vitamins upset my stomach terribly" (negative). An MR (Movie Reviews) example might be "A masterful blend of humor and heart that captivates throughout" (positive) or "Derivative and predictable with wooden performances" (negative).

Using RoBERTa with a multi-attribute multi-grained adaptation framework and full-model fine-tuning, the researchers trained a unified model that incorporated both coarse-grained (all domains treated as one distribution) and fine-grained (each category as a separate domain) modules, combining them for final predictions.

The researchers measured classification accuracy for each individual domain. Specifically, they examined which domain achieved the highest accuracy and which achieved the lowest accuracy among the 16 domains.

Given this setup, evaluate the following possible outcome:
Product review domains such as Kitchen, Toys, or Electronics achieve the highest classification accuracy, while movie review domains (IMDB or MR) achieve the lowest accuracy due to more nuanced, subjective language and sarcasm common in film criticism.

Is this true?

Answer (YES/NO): NO